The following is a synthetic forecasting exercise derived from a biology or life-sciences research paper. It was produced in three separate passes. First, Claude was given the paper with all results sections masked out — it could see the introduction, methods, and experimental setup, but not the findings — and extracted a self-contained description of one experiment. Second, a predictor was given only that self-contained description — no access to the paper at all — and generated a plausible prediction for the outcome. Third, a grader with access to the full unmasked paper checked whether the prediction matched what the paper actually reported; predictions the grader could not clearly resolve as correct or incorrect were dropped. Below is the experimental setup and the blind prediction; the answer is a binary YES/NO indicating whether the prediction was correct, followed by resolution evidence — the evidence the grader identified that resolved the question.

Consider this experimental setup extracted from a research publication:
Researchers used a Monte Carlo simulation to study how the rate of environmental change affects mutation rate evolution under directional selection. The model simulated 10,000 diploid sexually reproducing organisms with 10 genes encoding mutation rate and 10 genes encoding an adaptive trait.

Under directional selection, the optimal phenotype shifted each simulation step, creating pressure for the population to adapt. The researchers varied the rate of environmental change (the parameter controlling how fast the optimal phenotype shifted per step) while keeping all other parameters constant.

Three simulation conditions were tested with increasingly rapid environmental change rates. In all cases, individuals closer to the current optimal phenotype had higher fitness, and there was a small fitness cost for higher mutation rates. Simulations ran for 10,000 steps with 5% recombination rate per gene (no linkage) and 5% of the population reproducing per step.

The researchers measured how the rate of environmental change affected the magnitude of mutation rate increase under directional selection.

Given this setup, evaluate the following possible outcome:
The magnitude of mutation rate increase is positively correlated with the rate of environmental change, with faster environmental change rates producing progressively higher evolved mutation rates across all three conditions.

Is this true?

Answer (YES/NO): YES